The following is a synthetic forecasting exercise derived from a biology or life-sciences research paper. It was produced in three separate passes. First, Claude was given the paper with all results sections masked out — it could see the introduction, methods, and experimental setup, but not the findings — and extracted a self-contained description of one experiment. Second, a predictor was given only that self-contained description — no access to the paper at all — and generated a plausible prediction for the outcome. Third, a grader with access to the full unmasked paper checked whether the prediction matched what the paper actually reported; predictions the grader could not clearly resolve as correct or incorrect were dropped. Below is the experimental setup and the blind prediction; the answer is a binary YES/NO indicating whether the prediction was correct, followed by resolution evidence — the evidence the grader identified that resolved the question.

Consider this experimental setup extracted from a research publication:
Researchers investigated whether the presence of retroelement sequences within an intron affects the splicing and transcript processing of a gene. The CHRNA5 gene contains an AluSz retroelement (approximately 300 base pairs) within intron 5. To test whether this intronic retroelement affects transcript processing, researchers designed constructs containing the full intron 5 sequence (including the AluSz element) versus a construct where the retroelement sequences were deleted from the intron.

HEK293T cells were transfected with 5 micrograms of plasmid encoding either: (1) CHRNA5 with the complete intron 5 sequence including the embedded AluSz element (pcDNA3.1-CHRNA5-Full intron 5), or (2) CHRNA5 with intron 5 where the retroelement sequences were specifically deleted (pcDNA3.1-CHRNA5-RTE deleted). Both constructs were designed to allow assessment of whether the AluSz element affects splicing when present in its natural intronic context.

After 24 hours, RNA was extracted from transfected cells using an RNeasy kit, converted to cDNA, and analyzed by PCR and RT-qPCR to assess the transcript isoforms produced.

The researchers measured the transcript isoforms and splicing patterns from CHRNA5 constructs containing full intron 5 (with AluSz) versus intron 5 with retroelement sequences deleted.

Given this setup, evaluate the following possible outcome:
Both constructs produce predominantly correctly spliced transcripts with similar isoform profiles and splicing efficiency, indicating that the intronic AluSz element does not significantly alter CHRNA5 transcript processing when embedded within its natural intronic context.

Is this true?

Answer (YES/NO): NO